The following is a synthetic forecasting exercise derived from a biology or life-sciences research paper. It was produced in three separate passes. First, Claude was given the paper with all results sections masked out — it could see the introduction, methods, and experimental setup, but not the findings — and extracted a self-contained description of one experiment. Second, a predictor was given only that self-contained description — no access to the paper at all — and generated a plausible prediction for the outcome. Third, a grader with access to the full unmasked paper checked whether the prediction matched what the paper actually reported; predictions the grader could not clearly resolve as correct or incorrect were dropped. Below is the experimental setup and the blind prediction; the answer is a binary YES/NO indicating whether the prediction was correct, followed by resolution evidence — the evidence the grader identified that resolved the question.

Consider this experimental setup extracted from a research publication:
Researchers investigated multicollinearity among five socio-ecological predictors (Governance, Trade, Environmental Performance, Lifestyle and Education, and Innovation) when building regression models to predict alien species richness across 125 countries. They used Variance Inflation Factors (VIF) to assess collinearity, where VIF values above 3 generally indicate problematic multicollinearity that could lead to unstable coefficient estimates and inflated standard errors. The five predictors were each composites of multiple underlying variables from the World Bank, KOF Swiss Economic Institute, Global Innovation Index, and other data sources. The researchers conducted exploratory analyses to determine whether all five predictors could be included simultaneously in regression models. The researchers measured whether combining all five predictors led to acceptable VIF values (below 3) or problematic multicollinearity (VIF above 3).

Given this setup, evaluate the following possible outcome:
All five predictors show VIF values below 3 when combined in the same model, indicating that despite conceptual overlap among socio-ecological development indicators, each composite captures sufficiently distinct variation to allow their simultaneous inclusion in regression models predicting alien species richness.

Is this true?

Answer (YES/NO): NO